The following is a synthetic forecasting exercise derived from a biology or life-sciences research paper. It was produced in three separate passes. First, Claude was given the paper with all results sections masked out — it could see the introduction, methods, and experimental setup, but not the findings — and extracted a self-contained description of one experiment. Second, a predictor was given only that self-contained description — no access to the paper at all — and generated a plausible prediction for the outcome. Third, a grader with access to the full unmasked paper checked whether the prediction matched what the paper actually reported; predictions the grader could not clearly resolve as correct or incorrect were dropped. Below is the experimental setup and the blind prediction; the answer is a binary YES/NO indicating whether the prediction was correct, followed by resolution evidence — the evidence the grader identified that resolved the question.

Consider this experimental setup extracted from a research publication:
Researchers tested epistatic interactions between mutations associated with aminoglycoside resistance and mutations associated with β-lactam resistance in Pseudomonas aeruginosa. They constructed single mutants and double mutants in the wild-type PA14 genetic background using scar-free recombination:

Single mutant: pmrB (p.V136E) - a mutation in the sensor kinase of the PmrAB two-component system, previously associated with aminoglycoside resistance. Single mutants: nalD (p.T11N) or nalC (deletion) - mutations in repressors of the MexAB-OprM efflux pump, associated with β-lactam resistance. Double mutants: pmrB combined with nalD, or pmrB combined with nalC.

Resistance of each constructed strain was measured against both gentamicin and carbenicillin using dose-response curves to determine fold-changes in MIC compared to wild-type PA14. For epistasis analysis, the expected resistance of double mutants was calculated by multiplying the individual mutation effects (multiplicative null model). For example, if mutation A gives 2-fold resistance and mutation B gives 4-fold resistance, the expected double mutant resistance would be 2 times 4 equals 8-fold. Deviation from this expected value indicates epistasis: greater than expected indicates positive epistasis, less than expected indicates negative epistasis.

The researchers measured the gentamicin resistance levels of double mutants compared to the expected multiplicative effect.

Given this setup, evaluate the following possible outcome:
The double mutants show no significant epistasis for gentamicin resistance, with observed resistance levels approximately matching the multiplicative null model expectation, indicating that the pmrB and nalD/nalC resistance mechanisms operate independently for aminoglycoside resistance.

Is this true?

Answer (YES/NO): NO